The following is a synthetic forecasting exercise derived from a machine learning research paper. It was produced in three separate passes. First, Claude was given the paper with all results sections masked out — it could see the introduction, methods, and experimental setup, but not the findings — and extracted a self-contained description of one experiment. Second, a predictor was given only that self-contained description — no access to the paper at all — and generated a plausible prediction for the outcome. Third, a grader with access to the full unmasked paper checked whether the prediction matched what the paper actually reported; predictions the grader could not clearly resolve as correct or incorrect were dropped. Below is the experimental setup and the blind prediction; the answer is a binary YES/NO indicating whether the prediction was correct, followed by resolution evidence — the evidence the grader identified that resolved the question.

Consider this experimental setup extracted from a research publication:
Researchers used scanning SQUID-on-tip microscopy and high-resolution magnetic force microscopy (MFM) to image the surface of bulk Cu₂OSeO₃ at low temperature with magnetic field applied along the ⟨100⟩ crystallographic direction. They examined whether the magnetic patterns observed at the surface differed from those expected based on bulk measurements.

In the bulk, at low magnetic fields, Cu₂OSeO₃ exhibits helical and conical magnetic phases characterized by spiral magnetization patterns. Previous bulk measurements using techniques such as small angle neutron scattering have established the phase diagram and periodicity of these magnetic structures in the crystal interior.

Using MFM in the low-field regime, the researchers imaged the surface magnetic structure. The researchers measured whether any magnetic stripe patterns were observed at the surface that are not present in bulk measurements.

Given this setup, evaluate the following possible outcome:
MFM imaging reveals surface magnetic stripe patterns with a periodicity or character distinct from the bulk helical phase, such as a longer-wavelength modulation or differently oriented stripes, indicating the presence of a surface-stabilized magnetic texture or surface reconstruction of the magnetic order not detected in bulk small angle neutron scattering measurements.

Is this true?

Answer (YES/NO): YES